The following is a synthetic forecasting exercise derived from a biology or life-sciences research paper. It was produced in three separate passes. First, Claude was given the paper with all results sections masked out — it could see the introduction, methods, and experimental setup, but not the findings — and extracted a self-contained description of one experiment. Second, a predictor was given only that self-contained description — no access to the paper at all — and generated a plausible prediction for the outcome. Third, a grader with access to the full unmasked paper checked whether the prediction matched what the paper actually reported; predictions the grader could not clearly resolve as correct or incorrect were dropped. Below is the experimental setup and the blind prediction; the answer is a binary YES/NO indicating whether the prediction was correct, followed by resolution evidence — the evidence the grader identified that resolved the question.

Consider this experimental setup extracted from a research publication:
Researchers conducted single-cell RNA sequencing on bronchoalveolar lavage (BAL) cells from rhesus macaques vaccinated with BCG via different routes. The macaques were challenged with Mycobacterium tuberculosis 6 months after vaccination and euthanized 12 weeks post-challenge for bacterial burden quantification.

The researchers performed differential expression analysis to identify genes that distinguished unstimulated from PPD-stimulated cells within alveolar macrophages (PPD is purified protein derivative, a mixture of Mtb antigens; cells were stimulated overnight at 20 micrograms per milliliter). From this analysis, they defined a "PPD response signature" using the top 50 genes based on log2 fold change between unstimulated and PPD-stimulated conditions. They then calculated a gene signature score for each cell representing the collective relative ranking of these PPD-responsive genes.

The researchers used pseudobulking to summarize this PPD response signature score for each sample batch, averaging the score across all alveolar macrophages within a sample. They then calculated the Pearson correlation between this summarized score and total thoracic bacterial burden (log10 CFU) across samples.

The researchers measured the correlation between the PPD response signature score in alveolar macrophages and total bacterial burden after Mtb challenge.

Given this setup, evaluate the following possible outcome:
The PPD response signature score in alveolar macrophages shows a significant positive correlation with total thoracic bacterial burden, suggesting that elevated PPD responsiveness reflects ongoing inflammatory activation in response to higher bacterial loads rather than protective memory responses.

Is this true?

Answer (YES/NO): NO